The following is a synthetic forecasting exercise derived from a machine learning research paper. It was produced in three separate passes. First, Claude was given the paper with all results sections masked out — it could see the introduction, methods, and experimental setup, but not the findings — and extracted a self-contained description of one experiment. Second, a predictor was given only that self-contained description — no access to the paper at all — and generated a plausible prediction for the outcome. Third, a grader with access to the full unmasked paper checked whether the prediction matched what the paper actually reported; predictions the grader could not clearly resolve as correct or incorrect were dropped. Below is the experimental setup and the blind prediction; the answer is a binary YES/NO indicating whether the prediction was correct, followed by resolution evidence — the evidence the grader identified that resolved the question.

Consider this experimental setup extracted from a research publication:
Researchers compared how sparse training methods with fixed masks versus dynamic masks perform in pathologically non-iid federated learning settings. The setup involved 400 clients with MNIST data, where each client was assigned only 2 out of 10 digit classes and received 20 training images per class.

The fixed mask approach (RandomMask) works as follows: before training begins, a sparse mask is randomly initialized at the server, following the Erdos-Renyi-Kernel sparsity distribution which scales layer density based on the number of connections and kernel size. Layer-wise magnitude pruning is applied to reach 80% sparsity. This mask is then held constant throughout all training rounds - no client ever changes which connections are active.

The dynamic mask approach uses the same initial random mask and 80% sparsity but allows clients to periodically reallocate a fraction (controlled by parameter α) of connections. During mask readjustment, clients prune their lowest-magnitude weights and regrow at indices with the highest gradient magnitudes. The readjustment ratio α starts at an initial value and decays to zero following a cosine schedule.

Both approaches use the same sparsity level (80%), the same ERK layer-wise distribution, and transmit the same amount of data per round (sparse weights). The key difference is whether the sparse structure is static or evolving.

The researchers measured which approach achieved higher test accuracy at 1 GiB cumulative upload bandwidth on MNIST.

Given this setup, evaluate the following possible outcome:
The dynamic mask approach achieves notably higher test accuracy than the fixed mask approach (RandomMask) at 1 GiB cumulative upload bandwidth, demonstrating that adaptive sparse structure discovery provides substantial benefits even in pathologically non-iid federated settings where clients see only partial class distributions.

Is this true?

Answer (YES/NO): YES